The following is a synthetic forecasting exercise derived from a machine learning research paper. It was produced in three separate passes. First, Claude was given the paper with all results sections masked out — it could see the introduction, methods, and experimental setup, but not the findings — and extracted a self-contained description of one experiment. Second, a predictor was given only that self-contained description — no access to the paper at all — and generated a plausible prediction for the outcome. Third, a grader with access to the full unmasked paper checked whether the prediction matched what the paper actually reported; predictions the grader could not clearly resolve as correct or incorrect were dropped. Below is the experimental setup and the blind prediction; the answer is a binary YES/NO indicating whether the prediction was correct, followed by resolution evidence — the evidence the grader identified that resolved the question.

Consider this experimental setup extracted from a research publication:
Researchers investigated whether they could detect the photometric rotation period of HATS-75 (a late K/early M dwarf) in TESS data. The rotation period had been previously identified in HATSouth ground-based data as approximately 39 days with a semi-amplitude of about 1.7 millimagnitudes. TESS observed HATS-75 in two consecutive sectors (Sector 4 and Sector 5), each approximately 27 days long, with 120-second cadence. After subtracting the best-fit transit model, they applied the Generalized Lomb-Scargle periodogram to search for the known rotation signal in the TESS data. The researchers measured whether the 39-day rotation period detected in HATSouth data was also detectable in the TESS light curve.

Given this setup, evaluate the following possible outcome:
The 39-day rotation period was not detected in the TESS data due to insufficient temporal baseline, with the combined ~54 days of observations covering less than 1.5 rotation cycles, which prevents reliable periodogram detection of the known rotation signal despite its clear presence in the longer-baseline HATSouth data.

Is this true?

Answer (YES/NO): YES